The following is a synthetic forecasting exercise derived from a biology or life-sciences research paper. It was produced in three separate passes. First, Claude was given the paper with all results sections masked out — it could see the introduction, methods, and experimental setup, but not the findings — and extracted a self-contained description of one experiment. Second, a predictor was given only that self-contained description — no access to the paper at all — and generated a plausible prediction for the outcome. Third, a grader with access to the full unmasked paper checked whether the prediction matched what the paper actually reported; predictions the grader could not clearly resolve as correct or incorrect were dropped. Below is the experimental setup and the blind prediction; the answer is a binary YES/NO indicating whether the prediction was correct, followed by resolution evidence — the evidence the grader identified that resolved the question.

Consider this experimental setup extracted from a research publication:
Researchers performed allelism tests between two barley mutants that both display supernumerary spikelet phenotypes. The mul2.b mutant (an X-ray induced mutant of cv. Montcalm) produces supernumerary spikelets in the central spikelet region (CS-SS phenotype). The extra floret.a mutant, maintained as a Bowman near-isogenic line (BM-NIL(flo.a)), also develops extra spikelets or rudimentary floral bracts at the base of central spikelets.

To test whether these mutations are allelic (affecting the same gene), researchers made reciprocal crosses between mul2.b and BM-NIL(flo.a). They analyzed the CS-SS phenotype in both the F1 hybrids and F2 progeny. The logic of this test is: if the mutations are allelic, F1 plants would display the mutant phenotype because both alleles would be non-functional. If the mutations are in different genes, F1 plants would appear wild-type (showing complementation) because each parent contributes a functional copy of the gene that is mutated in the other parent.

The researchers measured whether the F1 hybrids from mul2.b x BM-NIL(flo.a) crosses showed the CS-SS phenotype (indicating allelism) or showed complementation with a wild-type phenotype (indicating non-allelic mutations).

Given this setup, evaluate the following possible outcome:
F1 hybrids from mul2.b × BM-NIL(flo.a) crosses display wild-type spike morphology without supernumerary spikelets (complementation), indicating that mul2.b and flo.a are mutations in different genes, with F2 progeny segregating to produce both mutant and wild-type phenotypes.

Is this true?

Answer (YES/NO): NO